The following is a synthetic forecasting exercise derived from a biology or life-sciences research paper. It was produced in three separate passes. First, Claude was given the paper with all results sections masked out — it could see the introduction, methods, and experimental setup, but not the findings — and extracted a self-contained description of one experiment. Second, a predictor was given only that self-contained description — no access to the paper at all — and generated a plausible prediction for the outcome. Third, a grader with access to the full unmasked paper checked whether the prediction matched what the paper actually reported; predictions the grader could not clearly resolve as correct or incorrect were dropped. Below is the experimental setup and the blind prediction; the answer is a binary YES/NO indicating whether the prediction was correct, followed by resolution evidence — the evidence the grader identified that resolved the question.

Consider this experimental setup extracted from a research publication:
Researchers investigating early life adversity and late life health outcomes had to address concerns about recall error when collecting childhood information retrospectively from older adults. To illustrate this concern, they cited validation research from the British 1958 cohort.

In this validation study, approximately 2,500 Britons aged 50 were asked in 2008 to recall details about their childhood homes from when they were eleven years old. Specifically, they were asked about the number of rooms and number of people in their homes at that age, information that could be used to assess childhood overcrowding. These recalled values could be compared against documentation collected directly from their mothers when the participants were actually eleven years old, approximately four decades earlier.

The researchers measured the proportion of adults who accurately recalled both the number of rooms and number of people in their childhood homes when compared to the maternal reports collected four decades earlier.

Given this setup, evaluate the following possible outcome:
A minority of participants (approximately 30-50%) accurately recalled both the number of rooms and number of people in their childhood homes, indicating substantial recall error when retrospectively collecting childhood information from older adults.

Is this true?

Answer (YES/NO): YES